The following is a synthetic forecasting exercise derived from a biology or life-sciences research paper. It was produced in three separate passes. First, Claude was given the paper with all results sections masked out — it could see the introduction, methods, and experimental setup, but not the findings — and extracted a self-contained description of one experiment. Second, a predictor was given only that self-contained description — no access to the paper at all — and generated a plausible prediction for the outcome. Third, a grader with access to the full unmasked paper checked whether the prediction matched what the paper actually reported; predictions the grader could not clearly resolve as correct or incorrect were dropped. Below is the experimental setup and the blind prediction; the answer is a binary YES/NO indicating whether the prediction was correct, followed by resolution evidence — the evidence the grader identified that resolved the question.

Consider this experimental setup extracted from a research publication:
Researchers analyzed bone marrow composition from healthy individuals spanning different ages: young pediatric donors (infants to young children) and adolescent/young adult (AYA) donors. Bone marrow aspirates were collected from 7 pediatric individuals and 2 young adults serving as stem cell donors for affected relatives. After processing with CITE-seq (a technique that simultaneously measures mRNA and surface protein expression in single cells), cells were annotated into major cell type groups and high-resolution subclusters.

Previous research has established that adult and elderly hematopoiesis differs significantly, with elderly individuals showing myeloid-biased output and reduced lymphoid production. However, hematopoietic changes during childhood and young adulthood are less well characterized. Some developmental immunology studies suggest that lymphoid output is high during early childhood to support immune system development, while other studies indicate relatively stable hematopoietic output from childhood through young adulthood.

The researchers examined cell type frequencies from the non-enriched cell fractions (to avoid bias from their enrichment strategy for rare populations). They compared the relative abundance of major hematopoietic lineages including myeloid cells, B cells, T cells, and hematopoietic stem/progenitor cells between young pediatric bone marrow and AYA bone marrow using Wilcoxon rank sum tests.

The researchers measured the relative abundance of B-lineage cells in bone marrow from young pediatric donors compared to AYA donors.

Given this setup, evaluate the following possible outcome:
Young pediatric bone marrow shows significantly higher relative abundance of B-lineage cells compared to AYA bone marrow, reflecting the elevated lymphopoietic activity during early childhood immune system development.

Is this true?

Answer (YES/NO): YES